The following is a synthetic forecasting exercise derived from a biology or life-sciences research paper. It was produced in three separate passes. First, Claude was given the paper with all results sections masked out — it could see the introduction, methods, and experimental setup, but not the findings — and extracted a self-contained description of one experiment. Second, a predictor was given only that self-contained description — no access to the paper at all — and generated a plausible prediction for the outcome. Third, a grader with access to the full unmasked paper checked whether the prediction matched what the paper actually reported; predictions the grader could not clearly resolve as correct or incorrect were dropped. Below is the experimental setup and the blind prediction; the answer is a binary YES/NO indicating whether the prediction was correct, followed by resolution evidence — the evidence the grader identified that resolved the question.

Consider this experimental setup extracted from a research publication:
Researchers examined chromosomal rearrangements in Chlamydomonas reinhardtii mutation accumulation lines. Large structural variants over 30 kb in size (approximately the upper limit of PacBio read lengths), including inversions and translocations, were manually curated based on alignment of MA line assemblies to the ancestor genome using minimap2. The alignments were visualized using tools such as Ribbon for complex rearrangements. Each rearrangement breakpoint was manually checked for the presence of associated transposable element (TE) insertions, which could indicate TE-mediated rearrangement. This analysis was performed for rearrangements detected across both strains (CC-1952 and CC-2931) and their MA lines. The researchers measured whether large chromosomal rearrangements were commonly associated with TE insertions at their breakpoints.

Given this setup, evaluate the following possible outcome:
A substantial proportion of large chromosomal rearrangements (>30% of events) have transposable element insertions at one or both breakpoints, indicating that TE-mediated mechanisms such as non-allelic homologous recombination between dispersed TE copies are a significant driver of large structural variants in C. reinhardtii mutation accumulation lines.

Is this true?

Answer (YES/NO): NO